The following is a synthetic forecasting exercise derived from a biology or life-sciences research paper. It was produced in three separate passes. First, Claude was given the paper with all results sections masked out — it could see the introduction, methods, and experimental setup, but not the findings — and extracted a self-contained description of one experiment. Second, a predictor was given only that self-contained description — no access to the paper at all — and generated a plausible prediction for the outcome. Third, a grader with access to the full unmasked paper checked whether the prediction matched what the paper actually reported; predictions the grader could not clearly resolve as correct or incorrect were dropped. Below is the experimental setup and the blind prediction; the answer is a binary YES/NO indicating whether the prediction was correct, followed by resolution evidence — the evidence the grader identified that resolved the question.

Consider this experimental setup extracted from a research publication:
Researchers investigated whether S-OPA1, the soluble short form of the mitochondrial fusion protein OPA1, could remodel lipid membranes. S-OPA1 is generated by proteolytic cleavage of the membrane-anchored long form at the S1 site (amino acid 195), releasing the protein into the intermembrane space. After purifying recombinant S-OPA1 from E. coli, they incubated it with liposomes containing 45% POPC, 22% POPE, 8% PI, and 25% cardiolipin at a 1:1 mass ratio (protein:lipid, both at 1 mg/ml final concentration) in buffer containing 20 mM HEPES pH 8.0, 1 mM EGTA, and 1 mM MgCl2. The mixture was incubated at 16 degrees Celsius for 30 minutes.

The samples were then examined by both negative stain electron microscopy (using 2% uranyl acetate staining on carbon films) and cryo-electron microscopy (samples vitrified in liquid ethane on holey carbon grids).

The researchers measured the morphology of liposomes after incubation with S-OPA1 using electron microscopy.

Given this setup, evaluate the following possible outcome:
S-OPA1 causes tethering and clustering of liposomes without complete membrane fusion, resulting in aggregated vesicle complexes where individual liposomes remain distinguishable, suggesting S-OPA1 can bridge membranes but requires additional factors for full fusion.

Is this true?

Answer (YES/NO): NO